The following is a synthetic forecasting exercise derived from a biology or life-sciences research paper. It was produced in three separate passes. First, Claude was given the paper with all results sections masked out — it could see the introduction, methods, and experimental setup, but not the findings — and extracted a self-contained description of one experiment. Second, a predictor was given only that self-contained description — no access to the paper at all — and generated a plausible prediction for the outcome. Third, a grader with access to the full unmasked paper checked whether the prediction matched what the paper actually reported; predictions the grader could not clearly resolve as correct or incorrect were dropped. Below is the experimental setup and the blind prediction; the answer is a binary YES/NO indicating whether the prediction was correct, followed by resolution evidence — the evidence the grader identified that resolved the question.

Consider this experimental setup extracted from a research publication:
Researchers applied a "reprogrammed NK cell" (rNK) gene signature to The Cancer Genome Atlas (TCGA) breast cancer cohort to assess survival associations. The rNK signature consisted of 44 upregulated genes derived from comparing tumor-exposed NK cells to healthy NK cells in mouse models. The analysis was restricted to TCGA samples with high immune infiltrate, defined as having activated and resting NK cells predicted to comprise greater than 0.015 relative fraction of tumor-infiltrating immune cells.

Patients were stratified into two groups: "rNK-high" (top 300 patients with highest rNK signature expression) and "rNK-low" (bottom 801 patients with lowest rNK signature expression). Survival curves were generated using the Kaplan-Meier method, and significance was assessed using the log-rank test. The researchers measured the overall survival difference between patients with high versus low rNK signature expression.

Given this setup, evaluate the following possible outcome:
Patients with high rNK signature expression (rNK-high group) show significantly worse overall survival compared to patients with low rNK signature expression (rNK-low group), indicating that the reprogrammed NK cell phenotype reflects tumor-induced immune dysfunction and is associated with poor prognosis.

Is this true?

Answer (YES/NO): YES